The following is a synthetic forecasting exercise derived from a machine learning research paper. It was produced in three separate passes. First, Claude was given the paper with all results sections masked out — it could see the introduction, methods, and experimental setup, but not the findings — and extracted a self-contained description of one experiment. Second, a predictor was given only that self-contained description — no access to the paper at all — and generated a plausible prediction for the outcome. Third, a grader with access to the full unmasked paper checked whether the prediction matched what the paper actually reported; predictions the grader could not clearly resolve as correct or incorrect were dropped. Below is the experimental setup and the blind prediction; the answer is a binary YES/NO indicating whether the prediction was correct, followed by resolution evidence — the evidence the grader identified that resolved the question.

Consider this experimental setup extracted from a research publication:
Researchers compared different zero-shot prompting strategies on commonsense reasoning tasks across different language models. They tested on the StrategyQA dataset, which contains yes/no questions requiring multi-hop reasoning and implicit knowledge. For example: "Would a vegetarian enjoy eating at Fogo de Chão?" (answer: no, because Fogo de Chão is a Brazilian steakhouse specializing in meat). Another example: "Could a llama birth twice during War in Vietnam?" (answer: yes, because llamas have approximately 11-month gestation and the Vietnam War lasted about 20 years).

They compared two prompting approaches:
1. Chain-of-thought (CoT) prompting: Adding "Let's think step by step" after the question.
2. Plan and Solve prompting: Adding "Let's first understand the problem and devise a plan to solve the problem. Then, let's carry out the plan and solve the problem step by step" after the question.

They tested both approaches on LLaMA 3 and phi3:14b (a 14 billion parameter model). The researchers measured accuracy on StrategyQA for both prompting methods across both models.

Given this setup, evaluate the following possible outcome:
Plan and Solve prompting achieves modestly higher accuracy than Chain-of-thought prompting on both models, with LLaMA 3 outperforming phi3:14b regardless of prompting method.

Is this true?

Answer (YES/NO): NO